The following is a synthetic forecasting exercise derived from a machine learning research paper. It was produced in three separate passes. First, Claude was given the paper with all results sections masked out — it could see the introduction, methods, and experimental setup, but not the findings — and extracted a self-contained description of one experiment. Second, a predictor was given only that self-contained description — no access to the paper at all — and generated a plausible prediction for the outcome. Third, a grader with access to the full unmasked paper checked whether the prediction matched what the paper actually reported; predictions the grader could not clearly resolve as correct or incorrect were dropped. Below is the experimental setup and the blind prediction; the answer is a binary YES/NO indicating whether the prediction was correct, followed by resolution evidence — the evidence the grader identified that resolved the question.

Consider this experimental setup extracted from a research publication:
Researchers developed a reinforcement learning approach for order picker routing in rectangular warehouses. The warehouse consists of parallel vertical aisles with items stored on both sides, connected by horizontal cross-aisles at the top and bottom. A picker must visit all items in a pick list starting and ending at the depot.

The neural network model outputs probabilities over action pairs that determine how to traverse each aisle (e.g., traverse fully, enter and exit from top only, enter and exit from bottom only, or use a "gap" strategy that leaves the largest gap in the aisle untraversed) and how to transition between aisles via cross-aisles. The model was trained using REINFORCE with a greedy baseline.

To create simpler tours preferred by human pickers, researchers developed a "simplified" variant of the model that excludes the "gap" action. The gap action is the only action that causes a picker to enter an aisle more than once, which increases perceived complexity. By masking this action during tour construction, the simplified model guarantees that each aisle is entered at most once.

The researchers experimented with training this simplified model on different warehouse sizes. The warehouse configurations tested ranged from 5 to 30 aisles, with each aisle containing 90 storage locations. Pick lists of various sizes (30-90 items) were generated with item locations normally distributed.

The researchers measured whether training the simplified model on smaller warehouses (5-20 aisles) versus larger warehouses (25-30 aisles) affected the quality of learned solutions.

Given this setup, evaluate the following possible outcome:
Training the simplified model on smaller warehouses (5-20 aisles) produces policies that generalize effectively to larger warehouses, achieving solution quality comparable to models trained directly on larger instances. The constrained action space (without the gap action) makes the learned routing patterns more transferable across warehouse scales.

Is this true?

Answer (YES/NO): NO